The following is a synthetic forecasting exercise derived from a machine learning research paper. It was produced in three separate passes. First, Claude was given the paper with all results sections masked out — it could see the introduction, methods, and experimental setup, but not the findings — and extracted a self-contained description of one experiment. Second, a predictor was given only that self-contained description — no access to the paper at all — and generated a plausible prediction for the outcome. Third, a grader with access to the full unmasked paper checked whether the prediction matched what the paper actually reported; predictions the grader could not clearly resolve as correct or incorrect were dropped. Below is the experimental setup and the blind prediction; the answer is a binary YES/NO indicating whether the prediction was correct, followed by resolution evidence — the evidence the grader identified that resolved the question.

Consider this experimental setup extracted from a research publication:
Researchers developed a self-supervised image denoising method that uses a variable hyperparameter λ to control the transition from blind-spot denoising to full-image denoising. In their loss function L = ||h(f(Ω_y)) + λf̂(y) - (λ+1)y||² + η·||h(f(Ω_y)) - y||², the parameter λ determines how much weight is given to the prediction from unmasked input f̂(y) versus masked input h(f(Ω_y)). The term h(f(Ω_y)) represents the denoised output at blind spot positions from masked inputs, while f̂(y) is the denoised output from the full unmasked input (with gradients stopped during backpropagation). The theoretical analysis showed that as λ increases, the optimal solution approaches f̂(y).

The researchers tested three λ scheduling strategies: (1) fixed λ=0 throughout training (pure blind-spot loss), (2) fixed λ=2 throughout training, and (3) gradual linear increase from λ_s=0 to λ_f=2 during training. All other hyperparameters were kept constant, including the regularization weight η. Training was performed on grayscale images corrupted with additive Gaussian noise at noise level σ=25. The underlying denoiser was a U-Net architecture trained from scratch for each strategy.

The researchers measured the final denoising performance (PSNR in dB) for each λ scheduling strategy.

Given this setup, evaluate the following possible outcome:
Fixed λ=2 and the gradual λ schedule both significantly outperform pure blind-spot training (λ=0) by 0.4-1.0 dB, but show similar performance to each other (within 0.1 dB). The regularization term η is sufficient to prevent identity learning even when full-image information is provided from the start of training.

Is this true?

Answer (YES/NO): NO